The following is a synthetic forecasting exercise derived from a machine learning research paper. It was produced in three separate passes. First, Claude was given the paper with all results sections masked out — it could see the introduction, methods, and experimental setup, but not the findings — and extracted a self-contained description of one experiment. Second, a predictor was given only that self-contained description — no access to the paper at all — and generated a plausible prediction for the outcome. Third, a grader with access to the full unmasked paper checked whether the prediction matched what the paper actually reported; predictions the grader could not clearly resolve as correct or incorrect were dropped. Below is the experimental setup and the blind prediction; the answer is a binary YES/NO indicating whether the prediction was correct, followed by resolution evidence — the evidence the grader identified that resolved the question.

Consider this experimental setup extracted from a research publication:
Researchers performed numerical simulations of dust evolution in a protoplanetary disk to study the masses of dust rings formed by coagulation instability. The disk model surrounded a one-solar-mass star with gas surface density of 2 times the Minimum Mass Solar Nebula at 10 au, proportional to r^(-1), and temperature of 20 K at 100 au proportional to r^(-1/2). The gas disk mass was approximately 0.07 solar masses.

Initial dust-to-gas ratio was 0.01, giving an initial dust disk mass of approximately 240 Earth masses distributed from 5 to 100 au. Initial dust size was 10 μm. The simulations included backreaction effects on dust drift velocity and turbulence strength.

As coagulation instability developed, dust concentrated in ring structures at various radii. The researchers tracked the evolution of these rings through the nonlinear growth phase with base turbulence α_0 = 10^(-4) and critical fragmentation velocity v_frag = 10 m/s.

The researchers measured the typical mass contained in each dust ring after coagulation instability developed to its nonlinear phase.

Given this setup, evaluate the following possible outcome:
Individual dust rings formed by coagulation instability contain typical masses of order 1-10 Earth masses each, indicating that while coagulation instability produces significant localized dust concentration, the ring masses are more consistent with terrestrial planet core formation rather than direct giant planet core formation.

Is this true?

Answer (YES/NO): NO